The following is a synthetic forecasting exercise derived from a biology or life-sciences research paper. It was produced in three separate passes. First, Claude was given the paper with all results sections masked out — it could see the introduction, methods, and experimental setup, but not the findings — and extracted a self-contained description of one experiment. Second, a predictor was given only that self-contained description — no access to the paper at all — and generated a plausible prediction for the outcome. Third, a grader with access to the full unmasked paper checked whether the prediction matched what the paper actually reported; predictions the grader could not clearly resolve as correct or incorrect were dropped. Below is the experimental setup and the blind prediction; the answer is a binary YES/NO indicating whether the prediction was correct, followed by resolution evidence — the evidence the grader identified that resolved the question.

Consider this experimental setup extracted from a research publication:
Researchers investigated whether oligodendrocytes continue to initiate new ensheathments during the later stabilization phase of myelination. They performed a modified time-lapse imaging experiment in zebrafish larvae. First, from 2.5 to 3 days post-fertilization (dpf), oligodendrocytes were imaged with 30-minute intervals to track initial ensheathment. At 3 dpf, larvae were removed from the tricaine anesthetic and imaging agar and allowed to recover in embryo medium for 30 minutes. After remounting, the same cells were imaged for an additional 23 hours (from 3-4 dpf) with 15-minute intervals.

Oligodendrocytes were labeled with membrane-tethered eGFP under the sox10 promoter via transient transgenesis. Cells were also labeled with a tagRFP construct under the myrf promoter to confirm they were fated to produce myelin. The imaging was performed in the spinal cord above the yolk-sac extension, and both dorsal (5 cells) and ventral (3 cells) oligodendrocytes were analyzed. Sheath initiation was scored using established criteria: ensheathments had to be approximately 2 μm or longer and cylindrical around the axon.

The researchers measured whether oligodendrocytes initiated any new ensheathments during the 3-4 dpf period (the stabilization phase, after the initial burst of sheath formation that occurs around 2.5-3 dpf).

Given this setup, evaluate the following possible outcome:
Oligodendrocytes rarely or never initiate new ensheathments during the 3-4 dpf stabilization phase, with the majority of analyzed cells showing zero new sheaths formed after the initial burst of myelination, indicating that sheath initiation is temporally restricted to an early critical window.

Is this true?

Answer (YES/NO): YES